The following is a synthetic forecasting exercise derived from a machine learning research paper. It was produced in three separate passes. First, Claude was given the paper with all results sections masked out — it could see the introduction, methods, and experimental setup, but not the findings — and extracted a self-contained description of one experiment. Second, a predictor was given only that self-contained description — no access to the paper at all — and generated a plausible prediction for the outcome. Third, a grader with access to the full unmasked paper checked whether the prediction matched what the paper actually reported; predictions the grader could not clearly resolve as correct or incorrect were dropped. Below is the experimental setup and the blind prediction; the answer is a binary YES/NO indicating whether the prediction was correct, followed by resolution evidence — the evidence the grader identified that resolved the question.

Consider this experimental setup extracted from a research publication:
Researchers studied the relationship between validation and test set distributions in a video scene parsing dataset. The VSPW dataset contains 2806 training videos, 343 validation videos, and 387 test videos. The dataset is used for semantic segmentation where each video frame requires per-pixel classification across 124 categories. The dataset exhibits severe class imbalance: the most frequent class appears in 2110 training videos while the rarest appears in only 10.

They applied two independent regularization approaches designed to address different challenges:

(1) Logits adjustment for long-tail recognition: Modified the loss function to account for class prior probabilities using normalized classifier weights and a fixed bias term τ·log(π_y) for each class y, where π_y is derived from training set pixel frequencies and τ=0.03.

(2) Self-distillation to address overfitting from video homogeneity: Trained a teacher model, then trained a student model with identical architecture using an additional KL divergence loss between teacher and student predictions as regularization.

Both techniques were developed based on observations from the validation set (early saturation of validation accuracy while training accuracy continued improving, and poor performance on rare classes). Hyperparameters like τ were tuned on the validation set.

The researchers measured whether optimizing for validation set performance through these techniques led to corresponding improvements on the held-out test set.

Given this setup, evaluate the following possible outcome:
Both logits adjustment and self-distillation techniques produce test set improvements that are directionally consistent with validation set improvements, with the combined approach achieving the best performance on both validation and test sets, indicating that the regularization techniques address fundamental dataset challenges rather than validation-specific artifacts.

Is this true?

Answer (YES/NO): NO